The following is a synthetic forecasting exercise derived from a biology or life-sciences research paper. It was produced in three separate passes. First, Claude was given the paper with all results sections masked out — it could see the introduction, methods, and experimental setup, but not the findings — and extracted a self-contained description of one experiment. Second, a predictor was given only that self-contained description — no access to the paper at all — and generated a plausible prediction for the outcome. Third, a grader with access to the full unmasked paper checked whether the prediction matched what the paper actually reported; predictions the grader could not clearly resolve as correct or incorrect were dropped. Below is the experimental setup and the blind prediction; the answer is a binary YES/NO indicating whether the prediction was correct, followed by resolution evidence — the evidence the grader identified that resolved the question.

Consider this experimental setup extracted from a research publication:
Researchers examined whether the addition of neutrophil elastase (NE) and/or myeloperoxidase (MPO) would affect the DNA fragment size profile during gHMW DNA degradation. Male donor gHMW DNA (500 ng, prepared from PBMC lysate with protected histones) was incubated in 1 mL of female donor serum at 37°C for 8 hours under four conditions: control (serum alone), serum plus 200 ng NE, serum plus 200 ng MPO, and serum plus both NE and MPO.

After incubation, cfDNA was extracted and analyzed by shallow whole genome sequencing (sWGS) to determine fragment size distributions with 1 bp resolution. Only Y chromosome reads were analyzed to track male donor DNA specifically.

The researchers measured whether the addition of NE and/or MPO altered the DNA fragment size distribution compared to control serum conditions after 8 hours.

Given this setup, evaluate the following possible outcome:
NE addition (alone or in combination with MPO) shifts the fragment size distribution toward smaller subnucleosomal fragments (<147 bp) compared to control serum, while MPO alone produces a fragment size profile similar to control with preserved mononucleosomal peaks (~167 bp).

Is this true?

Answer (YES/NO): NO